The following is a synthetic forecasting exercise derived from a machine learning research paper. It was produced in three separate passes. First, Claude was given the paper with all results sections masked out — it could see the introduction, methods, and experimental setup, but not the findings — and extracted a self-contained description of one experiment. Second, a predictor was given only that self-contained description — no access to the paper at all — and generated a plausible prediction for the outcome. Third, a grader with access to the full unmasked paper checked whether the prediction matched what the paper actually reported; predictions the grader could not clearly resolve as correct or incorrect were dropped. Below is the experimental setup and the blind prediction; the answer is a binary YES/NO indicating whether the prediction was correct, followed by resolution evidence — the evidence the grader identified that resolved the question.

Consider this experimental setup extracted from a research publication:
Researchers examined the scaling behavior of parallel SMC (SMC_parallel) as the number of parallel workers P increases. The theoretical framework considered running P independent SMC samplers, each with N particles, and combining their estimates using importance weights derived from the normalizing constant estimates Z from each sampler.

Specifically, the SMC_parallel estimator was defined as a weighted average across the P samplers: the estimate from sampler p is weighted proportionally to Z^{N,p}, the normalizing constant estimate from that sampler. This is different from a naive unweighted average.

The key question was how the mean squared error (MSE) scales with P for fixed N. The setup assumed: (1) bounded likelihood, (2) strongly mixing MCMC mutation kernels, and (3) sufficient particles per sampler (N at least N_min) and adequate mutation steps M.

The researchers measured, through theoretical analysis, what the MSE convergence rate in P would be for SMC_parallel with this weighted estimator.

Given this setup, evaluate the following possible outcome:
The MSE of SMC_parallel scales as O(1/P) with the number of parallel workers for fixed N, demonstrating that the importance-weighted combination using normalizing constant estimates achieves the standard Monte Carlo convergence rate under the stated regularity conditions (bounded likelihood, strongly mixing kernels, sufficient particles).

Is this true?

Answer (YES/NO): YES